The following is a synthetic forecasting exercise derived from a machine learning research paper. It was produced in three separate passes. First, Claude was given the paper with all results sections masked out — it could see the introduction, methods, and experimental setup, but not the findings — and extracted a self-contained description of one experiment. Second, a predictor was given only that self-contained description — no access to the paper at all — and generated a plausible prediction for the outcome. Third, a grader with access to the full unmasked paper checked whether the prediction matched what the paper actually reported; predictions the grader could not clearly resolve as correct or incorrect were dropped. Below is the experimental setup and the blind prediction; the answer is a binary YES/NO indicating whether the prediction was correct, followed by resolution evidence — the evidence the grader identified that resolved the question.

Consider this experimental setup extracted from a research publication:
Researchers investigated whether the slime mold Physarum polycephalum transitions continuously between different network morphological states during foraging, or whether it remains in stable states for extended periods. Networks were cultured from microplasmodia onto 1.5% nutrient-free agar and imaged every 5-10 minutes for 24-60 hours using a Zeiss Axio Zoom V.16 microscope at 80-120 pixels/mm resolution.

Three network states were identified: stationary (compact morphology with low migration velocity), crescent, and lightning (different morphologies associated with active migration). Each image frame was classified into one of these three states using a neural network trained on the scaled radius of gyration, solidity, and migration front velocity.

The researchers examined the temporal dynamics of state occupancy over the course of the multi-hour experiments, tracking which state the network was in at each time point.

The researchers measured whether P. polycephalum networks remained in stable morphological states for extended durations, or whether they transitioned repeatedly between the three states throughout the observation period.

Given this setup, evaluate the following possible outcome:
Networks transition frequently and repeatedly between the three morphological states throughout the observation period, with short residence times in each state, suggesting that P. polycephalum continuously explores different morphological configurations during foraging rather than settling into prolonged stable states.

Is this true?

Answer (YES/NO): YES